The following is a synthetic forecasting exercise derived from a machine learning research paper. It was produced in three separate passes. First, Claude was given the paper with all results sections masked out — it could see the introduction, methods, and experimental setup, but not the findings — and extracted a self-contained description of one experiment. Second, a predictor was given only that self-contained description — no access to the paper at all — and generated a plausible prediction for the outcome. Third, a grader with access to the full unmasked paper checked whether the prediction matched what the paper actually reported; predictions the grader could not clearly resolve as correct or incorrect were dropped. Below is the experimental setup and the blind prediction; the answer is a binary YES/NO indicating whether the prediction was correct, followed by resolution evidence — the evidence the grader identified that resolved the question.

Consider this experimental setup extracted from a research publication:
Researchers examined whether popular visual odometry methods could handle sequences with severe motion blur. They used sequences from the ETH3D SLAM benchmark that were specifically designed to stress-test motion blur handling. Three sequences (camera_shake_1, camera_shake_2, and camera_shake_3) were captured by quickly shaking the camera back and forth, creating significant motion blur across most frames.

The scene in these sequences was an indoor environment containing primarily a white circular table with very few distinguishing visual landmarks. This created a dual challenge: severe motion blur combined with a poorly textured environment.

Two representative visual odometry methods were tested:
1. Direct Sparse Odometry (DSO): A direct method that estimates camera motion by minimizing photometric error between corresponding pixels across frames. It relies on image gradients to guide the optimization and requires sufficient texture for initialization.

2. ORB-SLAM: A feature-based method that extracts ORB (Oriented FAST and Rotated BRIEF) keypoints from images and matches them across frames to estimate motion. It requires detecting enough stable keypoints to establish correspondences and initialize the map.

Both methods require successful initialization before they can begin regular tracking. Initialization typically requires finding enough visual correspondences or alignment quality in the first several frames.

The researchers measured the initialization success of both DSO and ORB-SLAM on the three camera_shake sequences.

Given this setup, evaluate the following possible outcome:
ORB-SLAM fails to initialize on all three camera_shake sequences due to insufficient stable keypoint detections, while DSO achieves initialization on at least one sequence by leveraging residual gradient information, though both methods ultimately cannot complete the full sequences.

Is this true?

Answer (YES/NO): NO